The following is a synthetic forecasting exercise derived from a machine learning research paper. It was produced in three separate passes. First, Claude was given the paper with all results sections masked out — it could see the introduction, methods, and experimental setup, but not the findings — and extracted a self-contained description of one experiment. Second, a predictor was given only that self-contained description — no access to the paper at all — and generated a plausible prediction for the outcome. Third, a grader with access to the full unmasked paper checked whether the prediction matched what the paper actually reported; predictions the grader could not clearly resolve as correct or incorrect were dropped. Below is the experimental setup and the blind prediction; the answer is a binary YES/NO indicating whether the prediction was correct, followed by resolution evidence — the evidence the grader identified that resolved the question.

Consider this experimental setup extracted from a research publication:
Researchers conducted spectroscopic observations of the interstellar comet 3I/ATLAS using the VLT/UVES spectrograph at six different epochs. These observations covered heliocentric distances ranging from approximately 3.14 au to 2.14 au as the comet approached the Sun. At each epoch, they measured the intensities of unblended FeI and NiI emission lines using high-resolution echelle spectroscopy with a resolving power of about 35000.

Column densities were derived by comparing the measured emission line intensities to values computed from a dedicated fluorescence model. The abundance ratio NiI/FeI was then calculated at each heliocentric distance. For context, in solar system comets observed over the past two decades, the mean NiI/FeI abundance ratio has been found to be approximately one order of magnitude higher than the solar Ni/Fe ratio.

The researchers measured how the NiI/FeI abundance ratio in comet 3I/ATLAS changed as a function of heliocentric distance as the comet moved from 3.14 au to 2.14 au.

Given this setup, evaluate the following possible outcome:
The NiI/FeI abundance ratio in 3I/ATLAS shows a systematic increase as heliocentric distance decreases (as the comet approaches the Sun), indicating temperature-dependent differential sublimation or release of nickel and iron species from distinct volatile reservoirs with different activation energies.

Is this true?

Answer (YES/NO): NO